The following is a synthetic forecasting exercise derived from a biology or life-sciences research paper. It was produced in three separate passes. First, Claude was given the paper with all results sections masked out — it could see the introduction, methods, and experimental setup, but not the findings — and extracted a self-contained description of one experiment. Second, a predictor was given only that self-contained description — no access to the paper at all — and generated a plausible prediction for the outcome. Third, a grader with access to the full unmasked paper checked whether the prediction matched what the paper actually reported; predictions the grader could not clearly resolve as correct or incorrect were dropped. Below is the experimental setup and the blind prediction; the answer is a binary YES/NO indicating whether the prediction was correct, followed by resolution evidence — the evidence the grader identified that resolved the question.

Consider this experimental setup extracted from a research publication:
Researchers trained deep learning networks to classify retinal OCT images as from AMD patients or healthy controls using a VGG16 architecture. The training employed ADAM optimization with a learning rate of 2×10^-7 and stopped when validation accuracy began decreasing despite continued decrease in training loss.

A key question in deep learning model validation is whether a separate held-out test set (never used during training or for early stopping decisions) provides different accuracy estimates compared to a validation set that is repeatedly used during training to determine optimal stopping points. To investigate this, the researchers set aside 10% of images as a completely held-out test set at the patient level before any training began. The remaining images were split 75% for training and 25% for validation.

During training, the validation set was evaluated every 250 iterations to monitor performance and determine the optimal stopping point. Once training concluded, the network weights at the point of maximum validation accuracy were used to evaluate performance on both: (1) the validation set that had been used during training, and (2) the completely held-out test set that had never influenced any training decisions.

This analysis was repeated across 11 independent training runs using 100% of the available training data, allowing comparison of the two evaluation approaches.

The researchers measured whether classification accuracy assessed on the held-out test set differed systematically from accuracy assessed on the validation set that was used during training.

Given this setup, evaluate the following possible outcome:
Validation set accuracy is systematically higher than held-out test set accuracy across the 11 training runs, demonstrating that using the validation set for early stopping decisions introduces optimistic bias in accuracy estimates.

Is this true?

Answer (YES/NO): NO